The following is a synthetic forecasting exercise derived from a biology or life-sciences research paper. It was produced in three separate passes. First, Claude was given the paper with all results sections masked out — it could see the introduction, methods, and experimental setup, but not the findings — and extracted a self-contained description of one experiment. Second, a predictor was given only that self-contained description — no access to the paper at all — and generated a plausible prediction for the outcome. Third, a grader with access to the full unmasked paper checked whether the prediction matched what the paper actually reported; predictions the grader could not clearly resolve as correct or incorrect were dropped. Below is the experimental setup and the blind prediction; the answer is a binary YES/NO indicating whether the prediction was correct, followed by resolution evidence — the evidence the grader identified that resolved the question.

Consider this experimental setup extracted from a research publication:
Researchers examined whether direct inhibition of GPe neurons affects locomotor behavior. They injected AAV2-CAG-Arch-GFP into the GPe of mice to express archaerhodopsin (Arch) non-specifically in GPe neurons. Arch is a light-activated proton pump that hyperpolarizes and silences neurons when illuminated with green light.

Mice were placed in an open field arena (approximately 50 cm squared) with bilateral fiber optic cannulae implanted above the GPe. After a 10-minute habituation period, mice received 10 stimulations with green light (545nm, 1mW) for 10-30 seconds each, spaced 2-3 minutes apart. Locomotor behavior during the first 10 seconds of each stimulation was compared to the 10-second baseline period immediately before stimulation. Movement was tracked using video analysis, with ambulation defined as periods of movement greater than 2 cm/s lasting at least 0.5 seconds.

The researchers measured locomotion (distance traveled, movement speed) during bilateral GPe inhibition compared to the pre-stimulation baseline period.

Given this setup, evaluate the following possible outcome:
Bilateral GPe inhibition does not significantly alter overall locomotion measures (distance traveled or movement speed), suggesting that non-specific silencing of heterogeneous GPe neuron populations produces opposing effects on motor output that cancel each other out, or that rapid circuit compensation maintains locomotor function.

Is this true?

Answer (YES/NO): NO